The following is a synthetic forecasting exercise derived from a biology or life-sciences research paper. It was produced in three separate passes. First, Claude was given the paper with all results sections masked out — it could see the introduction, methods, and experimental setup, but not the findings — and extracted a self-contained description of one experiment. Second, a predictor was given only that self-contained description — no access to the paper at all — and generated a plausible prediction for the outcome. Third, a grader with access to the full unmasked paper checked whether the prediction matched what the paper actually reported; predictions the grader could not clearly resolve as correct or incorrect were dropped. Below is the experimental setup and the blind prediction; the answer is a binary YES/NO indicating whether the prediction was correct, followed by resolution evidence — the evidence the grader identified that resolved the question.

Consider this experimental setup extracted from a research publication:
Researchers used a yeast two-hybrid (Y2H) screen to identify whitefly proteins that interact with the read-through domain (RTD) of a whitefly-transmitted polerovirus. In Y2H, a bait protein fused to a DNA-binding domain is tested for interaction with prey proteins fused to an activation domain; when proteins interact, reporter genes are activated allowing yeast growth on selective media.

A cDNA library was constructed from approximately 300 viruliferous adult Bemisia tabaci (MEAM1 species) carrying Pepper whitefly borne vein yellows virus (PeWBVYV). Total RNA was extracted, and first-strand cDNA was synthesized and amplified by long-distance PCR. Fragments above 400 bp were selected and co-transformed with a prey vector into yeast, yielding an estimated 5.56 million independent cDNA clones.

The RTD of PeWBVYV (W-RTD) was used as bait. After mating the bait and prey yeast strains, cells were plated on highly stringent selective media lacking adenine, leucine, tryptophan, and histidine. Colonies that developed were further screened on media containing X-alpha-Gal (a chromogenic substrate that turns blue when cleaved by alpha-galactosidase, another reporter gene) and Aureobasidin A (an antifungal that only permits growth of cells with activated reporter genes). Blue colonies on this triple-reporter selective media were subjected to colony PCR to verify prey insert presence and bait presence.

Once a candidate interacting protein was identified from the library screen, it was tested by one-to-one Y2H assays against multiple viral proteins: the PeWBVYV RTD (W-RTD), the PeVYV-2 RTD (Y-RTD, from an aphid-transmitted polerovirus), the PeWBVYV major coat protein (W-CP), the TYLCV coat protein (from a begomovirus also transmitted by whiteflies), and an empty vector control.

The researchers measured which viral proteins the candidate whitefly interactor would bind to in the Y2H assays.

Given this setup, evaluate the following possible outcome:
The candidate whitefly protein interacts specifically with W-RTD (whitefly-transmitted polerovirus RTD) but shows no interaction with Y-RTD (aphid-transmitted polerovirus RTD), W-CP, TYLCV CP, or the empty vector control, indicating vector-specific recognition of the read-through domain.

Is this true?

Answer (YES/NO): NO